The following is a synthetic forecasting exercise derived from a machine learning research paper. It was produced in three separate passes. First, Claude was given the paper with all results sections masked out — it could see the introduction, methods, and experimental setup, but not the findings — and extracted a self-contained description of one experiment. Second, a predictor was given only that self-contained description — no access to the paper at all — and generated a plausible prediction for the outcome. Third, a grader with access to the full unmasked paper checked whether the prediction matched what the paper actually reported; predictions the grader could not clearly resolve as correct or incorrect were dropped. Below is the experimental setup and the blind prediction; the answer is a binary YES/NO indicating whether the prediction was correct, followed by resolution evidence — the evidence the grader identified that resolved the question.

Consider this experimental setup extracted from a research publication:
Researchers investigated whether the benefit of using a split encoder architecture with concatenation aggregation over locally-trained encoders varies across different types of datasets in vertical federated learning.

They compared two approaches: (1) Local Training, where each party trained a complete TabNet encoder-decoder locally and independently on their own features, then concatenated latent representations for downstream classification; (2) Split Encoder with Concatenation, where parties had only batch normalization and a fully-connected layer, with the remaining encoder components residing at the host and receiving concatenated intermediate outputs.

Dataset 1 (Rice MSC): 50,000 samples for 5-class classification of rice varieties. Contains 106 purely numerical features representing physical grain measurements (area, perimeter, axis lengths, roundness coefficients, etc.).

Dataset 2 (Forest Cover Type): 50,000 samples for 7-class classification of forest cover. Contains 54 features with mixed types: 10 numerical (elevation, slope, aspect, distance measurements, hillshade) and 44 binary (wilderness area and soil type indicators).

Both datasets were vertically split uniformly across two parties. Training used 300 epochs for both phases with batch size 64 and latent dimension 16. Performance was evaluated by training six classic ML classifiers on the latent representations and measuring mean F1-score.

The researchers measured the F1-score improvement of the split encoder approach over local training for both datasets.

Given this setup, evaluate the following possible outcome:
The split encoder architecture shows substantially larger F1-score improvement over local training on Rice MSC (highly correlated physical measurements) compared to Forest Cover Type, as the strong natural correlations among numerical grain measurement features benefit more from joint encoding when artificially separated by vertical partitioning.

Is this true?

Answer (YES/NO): NO